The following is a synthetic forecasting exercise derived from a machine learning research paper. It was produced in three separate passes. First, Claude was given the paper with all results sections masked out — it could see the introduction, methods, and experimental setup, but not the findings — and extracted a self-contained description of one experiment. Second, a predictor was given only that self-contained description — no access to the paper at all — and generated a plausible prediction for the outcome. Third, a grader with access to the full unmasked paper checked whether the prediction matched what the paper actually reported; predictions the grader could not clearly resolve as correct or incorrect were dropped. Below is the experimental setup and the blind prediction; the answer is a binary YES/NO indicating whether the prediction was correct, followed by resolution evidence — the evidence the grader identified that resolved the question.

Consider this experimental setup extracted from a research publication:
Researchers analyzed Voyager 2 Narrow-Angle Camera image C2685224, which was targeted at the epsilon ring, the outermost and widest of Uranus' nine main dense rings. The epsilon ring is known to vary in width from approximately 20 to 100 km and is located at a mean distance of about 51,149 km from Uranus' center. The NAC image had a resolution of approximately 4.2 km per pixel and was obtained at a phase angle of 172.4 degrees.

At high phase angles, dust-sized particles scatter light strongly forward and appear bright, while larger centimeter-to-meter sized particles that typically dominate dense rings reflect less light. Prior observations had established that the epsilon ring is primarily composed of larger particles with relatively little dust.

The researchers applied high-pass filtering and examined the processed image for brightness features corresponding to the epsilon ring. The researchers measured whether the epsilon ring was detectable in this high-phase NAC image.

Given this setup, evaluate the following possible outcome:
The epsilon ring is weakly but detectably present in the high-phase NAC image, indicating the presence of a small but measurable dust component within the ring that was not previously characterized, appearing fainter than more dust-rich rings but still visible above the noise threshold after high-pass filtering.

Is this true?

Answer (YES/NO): NO